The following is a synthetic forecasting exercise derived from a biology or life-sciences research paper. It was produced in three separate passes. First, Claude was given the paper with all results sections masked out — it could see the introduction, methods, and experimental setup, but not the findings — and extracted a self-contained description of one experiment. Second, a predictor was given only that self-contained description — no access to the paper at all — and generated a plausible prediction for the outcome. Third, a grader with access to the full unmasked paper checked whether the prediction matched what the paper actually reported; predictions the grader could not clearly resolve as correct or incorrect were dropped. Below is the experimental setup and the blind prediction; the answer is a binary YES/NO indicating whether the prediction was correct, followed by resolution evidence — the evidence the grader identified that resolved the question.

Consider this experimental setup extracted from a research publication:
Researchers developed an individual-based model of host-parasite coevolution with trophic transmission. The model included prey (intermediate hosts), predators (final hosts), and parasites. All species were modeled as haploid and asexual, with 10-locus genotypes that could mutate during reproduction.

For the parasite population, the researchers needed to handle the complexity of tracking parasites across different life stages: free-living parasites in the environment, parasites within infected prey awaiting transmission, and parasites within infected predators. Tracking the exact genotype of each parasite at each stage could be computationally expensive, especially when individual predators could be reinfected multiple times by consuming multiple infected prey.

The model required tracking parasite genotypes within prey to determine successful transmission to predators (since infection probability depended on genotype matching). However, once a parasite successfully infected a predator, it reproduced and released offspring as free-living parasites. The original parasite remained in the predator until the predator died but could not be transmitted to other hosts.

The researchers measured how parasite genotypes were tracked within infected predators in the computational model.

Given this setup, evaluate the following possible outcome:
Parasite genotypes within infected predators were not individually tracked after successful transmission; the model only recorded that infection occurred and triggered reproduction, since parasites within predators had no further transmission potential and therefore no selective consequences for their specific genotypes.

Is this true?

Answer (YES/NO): YES